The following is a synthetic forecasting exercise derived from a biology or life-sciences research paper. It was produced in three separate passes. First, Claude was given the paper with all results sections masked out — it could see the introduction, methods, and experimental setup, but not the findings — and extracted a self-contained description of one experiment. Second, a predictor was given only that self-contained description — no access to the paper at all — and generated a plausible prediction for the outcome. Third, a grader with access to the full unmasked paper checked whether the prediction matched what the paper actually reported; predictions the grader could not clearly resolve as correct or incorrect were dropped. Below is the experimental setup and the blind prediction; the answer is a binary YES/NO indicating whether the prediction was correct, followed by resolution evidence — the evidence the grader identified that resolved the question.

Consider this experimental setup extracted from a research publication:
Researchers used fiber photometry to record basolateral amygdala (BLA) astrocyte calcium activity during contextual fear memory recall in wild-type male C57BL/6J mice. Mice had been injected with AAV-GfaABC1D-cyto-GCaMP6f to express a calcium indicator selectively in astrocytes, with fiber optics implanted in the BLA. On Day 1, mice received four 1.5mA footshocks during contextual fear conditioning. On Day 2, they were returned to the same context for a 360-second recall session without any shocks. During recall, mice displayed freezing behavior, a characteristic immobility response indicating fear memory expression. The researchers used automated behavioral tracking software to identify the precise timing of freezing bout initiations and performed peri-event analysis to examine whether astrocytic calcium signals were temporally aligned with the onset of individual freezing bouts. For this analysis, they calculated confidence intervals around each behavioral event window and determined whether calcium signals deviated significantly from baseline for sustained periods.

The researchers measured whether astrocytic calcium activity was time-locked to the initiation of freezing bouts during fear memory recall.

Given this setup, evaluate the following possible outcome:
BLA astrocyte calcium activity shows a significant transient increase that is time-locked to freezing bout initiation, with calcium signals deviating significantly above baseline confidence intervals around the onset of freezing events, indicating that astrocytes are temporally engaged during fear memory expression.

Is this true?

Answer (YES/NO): YES